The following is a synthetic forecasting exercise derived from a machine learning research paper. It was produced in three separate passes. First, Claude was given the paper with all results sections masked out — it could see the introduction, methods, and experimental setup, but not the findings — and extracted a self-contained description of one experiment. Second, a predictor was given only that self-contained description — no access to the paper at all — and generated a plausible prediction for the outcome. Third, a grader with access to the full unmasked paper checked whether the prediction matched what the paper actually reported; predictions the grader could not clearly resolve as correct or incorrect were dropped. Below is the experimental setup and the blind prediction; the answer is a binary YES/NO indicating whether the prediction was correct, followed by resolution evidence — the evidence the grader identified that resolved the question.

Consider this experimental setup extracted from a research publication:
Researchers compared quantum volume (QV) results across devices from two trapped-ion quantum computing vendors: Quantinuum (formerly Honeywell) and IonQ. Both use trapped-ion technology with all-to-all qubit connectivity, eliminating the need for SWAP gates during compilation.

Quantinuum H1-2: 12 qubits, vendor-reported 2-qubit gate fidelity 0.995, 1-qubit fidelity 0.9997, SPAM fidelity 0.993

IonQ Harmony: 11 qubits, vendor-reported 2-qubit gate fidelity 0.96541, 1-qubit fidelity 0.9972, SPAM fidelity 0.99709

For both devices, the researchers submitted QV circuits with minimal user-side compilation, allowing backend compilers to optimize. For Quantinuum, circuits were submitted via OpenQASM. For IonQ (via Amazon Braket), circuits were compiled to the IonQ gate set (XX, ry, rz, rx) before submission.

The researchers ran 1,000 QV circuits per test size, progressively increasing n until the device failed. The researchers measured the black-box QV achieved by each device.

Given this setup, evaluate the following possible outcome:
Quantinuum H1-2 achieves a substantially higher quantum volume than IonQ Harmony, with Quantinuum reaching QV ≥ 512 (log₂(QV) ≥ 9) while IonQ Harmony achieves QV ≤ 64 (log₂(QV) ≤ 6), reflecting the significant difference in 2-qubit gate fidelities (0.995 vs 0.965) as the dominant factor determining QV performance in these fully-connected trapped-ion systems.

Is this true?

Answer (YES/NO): YES